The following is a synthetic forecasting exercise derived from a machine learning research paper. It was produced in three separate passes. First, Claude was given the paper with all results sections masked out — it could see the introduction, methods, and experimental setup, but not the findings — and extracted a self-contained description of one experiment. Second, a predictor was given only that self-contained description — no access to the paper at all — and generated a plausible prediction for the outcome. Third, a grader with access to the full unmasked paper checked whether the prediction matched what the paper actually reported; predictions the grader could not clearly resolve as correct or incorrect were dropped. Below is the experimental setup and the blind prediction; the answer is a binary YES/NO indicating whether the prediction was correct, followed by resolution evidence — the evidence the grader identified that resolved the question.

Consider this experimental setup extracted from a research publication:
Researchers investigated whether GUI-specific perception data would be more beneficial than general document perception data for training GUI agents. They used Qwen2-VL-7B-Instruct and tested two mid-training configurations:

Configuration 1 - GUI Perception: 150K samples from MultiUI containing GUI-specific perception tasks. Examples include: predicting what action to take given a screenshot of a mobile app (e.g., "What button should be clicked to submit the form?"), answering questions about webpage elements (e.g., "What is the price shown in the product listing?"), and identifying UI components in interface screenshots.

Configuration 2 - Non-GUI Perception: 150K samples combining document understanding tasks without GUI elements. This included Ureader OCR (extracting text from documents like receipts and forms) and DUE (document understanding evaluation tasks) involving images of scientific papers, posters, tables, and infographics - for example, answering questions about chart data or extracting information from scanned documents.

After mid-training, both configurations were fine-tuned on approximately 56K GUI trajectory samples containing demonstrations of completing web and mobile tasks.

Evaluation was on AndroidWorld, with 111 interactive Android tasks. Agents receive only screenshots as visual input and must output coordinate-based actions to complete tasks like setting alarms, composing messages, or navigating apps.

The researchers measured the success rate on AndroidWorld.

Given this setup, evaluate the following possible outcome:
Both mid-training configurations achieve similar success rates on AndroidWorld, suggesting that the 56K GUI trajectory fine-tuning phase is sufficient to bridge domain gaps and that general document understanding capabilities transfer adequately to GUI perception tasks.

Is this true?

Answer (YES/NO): YES